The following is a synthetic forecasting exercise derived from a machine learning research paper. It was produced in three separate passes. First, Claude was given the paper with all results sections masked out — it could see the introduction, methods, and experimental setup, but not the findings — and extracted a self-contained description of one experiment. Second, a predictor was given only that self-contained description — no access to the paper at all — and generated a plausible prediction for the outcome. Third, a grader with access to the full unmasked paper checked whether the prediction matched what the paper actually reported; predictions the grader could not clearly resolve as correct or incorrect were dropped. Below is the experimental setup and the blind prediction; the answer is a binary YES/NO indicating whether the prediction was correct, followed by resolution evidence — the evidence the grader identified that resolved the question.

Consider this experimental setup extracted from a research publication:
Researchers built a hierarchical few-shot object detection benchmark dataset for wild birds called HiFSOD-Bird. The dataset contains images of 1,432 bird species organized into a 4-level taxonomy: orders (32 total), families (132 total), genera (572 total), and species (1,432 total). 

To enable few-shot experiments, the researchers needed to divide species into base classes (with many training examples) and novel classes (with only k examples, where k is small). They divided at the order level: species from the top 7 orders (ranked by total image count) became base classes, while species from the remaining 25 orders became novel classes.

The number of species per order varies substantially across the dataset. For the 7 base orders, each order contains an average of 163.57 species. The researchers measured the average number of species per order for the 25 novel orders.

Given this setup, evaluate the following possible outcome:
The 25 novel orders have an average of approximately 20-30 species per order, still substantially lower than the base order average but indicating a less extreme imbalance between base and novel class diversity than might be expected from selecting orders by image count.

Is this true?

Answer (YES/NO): NO